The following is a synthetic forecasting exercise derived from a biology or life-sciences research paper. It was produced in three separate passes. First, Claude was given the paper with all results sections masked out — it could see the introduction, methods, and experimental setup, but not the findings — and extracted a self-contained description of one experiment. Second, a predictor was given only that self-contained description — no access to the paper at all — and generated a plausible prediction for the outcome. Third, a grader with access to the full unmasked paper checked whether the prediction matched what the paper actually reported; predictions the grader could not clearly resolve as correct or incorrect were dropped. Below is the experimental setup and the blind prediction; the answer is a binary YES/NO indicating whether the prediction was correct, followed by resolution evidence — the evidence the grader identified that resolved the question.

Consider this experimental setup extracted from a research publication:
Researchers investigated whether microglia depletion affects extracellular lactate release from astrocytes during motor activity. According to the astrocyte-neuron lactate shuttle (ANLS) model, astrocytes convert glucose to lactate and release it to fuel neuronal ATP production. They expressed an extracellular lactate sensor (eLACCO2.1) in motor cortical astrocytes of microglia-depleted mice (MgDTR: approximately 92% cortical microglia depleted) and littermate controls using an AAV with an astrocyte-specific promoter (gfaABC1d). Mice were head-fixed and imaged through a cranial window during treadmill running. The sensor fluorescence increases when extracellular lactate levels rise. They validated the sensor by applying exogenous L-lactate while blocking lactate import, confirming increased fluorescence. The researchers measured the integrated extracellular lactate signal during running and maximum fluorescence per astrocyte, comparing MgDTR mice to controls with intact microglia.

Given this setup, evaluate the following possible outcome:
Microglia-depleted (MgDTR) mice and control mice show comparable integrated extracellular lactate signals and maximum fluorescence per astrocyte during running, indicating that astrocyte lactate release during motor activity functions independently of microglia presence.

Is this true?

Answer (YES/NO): NO